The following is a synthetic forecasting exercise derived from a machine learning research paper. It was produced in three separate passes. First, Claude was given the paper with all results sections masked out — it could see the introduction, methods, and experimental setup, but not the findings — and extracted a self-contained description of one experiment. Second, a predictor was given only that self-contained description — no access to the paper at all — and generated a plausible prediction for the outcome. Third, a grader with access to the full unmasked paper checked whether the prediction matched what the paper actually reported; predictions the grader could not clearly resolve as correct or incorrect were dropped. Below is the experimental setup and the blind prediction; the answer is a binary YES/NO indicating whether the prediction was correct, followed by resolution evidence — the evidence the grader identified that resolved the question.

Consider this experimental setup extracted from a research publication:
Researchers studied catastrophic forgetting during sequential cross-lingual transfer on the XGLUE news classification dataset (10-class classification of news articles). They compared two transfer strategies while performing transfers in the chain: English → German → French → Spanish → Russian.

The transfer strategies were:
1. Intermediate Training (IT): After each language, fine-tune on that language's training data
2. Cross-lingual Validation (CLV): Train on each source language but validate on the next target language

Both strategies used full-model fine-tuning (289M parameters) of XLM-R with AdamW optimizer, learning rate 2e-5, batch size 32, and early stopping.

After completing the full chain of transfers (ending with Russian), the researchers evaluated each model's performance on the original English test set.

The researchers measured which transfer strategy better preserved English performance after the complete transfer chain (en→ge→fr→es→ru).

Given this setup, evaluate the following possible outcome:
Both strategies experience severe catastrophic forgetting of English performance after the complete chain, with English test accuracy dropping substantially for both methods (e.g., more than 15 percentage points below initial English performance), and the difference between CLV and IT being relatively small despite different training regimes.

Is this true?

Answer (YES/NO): NO